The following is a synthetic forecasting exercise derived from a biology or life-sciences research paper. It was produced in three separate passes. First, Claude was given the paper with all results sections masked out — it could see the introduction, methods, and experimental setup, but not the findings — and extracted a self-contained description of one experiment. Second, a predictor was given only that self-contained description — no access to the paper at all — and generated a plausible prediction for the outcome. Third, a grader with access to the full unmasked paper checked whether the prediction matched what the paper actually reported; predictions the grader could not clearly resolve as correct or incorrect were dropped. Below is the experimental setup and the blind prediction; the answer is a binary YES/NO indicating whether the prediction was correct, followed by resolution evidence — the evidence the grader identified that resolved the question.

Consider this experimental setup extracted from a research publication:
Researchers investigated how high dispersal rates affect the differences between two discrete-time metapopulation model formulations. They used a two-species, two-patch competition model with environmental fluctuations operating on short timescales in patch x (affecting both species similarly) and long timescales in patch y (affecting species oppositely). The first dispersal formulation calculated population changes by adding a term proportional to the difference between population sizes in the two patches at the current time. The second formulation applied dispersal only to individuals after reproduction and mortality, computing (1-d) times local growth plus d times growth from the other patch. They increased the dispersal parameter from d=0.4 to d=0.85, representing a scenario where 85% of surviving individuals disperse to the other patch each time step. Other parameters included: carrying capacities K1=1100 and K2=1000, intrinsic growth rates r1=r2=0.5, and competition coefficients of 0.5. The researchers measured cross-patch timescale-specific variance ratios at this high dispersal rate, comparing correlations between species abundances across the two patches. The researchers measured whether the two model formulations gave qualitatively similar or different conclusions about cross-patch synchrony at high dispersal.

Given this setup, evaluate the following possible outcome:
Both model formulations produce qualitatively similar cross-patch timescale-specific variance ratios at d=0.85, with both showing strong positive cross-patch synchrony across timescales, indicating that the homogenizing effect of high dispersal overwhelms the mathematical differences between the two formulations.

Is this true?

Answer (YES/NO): NO